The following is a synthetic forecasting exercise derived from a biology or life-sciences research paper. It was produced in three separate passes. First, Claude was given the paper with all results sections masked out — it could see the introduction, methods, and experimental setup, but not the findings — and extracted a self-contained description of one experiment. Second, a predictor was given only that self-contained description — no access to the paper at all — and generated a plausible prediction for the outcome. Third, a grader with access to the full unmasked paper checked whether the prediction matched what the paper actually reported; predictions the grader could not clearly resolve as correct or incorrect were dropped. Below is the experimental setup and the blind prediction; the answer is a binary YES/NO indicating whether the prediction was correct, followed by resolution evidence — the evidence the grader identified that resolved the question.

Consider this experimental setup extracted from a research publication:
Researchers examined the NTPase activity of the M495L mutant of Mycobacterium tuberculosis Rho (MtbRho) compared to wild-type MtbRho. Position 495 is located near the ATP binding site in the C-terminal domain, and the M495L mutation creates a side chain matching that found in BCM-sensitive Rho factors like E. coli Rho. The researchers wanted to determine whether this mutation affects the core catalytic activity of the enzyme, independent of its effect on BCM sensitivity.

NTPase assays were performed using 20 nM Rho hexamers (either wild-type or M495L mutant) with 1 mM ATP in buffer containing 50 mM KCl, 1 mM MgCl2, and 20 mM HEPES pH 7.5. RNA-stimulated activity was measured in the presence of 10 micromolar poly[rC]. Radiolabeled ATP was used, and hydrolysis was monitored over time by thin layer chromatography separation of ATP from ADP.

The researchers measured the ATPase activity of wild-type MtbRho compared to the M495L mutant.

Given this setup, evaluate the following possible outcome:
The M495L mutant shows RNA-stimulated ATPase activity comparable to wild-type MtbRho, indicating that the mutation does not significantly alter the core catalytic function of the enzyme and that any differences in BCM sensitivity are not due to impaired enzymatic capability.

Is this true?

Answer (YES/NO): NO